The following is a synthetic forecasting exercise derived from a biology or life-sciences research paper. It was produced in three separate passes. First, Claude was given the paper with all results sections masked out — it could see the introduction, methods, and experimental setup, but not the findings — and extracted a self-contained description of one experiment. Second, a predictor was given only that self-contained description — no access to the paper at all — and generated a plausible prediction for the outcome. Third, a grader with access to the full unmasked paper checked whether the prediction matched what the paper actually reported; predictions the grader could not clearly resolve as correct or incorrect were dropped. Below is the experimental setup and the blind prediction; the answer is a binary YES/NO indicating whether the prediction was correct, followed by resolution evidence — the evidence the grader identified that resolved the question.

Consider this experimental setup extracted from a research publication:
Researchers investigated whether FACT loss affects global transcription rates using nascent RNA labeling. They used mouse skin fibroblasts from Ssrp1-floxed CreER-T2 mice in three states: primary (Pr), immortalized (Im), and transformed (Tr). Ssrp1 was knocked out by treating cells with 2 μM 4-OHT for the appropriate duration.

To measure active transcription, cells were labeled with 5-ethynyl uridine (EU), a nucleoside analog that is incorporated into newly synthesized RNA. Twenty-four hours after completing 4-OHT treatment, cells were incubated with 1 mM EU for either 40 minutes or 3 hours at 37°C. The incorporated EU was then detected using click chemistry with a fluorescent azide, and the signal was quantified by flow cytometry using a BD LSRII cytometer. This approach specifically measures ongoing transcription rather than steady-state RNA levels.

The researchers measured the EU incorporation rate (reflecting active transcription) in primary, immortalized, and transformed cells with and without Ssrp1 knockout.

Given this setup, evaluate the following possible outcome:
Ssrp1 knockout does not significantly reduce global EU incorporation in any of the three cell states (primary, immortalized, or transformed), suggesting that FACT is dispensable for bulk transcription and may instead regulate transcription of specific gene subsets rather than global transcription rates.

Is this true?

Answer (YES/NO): YES